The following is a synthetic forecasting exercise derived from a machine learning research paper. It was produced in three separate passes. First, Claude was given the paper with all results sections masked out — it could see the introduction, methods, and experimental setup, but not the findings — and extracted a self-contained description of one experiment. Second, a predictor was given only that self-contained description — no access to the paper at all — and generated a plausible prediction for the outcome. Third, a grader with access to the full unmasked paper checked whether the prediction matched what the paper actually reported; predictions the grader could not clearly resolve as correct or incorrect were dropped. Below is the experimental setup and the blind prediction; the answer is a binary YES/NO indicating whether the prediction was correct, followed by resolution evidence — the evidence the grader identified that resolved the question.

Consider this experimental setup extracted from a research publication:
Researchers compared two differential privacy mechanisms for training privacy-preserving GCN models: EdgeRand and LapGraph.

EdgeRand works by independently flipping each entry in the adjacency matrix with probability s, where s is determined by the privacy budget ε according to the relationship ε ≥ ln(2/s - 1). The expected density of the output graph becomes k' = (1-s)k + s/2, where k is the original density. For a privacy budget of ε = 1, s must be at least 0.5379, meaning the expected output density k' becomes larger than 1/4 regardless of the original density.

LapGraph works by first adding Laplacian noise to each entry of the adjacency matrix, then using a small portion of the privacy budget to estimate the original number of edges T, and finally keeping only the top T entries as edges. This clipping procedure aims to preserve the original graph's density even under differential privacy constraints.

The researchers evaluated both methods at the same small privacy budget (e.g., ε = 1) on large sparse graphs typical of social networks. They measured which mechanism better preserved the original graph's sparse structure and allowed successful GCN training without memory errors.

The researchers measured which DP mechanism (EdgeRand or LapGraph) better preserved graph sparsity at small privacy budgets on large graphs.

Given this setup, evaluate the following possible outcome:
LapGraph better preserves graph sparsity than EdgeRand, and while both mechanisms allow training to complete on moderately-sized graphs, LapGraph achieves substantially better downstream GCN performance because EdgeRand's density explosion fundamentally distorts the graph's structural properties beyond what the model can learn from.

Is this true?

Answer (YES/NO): NO